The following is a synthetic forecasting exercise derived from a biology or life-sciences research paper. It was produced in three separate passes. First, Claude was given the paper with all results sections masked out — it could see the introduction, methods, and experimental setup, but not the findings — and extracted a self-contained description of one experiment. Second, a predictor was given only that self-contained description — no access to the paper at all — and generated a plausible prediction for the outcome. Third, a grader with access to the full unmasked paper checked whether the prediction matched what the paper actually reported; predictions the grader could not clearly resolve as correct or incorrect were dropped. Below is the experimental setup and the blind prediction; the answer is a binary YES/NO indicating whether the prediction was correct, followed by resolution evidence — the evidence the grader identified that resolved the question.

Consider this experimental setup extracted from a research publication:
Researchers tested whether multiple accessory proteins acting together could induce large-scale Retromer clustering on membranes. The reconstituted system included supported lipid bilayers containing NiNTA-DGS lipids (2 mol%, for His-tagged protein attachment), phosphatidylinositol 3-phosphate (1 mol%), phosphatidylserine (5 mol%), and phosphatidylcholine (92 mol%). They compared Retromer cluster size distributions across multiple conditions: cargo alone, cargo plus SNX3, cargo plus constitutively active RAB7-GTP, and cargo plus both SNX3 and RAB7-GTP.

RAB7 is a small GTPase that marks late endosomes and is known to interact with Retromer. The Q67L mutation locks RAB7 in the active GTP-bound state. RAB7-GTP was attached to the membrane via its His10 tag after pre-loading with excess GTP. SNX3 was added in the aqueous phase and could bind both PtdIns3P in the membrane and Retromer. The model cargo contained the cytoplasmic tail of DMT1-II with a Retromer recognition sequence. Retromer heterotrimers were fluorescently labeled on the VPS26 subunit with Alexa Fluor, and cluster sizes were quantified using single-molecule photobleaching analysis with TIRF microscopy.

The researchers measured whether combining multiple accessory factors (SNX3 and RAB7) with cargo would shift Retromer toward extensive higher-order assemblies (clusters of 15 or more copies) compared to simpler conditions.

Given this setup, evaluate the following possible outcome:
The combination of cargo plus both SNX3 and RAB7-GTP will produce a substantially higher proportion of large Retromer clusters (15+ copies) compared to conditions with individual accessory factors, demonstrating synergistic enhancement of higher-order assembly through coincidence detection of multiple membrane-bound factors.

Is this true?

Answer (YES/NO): NO